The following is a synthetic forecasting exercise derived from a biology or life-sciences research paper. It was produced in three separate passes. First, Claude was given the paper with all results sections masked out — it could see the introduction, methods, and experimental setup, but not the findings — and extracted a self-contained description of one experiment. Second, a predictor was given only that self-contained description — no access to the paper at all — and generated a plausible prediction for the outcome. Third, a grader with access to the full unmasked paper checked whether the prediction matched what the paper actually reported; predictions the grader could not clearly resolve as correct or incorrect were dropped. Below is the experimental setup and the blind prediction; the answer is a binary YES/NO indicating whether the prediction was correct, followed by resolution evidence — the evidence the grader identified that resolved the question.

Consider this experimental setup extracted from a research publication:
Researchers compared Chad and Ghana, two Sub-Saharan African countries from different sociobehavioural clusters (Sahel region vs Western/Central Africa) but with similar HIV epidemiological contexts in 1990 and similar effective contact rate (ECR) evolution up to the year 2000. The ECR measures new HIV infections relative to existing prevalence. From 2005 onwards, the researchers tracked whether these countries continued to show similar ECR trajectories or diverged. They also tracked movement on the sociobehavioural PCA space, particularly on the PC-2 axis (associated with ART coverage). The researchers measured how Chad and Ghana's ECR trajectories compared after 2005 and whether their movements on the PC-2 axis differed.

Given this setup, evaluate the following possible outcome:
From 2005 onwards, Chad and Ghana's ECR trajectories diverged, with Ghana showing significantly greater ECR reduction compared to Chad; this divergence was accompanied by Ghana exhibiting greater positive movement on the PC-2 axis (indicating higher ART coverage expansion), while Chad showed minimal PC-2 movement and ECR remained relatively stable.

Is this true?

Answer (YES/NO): NO